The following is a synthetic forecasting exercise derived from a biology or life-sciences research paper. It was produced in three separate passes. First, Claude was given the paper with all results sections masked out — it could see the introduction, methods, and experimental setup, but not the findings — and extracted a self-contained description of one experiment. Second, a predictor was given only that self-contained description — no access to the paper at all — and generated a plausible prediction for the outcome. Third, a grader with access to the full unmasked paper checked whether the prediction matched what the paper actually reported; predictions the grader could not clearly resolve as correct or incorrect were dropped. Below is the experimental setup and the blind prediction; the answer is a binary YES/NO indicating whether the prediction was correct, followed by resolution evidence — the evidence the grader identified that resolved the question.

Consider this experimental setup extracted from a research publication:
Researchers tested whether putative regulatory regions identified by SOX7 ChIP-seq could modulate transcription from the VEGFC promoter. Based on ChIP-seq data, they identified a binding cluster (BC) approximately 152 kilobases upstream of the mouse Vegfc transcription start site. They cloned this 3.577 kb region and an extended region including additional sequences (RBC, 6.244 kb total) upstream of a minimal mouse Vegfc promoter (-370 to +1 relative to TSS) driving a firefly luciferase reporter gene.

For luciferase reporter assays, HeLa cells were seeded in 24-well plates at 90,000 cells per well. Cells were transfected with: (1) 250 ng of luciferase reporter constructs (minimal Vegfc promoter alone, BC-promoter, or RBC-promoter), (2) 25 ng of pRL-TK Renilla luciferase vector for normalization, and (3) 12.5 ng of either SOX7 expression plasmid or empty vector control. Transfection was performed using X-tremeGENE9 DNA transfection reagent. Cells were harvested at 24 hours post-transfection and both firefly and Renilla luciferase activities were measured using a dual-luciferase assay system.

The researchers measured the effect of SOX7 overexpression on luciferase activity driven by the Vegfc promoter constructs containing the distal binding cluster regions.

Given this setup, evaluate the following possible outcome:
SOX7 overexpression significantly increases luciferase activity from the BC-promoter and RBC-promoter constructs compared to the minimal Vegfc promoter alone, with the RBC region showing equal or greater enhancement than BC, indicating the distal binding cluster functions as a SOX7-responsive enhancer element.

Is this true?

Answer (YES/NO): NO